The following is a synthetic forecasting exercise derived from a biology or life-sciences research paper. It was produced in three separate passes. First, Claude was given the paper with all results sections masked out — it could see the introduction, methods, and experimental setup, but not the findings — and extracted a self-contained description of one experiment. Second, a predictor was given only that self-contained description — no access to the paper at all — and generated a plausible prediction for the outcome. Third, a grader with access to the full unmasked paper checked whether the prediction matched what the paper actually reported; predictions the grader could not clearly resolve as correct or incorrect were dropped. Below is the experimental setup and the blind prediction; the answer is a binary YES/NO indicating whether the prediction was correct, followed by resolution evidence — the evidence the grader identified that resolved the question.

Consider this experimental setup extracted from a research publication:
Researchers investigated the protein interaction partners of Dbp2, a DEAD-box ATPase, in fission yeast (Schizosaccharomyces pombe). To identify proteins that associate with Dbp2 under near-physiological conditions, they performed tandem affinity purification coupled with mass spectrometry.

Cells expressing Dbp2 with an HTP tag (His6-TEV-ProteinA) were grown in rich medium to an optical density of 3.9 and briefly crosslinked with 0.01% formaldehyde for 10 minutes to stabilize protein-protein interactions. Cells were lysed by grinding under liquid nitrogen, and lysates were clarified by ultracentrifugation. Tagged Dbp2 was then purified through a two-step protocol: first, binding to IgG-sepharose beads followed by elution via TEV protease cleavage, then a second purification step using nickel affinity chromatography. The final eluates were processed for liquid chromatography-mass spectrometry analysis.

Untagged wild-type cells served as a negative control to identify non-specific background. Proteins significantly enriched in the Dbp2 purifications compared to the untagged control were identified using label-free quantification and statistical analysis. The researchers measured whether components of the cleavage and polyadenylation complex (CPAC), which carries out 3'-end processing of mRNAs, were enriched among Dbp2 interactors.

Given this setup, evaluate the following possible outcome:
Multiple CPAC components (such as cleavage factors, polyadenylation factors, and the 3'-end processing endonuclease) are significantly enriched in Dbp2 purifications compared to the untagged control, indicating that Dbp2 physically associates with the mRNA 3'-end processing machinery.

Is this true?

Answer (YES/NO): YES